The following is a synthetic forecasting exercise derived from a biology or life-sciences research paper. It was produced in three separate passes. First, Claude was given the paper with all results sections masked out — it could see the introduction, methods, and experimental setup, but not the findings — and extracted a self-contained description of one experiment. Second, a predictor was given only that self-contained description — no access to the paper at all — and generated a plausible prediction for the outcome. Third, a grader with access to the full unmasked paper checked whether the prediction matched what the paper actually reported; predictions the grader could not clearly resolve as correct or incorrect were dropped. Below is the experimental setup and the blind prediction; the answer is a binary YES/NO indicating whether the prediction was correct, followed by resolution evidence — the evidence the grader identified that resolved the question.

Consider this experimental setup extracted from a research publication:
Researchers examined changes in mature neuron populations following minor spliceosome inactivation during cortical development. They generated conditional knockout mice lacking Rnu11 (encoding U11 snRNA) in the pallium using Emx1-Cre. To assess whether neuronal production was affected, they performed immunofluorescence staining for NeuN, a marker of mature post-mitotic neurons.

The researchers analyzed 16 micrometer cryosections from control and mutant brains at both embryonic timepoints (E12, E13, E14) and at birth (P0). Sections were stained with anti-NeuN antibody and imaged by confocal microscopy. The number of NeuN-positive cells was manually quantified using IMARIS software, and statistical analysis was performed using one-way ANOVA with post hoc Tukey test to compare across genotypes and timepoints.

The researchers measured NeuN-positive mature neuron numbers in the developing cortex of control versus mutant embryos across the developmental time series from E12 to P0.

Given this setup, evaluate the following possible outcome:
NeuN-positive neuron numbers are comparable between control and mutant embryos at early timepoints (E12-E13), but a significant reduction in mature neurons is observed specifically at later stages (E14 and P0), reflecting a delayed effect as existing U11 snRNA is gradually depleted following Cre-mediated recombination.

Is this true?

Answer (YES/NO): NO